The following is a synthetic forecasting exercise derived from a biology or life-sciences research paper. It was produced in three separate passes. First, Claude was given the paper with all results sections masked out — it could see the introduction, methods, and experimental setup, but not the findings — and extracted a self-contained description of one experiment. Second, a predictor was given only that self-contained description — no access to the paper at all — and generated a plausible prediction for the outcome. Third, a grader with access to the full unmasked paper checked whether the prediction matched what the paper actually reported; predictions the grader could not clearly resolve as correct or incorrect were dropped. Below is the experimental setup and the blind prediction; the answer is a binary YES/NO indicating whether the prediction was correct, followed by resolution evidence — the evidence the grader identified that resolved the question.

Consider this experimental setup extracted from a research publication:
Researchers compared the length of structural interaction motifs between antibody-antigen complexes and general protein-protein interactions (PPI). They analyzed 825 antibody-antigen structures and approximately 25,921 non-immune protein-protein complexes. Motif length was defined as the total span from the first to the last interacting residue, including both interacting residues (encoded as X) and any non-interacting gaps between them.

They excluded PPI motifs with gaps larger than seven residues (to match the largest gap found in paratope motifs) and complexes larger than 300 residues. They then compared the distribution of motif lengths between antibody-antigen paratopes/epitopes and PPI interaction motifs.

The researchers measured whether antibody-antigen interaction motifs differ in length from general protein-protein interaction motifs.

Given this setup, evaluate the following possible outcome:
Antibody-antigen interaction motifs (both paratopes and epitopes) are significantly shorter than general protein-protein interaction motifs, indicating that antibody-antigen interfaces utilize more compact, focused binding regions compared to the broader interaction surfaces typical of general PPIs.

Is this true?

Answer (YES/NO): YES